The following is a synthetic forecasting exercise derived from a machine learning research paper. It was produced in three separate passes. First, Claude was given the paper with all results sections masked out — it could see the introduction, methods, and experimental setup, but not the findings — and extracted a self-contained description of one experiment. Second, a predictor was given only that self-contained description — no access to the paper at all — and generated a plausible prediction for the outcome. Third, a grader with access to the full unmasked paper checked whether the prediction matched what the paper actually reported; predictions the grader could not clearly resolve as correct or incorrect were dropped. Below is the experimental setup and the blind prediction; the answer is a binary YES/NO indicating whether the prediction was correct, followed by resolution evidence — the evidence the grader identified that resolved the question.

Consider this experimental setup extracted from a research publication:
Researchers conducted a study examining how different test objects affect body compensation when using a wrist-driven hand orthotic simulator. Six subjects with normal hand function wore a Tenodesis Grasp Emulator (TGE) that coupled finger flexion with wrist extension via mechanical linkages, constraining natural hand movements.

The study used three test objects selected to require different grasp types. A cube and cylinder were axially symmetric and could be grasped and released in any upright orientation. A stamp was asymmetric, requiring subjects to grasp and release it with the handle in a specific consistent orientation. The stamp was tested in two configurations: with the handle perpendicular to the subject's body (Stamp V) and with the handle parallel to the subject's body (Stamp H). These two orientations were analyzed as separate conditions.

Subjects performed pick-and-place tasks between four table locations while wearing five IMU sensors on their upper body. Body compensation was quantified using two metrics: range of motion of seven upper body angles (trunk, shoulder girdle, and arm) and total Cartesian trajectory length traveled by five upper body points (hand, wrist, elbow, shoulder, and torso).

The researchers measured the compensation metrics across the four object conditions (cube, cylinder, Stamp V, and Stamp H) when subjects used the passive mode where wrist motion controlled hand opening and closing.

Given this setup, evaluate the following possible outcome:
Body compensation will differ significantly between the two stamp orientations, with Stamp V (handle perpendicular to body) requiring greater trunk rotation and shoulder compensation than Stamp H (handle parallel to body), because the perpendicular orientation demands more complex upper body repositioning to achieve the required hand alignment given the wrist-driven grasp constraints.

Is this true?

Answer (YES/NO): NO